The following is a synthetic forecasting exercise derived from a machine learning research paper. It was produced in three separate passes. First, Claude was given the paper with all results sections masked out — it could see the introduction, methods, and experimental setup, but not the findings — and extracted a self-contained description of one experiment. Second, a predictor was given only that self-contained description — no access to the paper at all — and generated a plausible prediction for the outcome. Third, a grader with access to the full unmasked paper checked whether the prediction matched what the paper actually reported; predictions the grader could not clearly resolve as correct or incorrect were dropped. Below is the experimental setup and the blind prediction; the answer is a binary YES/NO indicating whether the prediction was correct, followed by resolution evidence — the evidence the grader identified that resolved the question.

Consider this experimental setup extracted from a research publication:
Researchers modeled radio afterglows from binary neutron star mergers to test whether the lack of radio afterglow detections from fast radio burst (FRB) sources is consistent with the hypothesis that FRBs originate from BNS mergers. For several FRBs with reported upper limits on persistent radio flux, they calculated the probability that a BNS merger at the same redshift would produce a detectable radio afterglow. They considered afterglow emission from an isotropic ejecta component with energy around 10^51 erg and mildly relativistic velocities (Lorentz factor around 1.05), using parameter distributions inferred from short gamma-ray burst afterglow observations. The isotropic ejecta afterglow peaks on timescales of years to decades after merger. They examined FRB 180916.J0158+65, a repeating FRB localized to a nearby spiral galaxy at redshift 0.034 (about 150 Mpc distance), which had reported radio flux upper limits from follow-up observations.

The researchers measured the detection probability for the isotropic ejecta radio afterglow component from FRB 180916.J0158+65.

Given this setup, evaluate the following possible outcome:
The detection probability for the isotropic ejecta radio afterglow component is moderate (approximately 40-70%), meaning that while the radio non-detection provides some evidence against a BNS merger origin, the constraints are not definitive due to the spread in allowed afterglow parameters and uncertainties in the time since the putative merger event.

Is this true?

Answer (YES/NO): YES